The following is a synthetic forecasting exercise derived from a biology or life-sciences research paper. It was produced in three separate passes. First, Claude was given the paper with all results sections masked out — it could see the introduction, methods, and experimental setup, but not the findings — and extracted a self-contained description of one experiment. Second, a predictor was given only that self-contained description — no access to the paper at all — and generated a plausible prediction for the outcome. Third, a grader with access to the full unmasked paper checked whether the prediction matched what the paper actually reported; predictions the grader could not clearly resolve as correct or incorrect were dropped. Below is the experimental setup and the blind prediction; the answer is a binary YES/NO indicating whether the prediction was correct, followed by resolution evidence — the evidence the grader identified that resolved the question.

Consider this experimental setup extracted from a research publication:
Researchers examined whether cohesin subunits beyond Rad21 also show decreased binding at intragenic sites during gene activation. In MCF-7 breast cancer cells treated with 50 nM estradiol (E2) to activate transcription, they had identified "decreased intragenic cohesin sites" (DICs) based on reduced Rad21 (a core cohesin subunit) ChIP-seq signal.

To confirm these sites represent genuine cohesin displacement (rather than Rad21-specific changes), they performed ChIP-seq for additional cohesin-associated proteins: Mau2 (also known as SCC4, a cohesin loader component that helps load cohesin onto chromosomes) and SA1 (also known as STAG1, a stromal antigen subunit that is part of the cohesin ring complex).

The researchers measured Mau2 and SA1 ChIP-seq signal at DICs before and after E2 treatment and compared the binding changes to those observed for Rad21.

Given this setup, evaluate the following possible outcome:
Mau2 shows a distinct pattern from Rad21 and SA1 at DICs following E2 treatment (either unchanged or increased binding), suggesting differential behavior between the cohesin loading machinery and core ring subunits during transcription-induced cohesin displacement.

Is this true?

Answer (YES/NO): YES